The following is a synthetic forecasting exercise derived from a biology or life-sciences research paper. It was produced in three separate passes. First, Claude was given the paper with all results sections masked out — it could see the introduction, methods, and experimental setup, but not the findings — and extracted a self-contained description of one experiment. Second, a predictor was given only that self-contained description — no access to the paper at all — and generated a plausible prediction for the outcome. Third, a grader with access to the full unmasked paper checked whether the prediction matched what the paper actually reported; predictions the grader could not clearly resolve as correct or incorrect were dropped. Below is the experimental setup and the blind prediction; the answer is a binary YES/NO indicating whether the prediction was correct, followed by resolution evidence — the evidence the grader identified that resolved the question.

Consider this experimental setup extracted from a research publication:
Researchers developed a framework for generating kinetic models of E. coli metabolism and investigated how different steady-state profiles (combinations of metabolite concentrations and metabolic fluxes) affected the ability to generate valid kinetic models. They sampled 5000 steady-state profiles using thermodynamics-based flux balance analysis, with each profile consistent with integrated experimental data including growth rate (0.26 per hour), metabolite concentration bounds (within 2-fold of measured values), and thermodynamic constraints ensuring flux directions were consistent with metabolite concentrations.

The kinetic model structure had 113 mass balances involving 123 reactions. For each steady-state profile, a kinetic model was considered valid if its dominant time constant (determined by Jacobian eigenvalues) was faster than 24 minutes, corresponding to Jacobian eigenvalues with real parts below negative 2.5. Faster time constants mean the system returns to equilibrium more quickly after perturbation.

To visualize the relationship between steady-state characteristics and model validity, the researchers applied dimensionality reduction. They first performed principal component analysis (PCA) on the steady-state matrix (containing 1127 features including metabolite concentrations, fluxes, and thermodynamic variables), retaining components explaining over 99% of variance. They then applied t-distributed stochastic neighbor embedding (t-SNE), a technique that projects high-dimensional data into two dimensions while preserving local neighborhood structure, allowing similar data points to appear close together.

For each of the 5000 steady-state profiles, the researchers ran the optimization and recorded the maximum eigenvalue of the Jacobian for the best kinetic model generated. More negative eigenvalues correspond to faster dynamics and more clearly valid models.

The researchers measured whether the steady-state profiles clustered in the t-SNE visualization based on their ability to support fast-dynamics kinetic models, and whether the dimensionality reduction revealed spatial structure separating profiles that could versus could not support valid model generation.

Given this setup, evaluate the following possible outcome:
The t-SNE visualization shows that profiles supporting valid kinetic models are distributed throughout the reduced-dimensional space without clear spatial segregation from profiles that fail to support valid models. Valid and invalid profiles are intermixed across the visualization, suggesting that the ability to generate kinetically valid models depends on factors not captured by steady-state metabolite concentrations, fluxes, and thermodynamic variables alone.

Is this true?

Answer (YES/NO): NO